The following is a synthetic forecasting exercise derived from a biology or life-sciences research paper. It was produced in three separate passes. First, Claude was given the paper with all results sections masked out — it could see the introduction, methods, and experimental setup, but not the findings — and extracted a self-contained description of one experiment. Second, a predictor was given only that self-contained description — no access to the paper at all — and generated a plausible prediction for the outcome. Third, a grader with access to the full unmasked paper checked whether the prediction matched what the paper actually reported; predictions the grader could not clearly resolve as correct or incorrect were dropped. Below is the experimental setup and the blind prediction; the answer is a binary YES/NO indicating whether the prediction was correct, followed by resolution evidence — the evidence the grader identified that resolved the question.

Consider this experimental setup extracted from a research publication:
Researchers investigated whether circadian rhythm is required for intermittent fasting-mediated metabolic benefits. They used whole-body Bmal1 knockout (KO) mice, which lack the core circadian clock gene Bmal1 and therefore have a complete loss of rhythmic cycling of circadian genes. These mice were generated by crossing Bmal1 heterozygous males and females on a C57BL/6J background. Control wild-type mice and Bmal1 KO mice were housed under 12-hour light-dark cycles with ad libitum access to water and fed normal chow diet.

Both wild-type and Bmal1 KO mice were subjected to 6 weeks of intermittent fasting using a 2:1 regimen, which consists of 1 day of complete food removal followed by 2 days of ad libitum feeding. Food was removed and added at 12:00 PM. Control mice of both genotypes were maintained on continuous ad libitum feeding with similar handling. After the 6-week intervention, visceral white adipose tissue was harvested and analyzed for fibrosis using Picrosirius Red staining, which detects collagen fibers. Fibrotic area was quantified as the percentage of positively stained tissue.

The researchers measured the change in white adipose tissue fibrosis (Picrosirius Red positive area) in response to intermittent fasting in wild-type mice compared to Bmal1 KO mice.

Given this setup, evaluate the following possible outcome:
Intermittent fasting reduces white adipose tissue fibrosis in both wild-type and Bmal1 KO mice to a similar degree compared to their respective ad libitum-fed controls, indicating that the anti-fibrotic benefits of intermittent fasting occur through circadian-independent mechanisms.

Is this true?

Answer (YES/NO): NO